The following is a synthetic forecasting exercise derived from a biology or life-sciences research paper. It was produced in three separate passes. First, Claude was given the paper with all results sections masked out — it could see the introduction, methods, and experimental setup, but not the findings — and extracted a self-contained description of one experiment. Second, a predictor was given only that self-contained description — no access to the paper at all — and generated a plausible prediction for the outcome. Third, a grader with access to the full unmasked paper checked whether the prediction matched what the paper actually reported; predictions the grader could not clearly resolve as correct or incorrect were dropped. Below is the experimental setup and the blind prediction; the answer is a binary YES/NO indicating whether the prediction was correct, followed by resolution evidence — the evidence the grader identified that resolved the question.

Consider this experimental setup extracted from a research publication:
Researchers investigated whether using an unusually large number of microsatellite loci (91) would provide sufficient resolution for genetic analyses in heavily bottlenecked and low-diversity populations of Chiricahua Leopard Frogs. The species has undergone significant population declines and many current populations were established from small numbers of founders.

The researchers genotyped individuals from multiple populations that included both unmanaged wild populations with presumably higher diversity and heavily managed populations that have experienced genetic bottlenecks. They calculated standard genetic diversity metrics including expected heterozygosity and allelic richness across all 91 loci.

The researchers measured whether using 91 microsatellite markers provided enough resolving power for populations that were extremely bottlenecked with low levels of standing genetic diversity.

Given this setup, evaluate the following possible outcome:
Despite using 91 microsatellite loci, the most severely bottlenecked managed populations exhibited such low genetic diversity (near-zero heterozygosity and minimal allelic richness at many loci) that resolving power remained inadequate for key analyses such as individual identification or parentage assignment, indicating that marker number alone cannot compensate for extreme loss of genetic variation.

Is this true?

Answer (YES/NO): NO